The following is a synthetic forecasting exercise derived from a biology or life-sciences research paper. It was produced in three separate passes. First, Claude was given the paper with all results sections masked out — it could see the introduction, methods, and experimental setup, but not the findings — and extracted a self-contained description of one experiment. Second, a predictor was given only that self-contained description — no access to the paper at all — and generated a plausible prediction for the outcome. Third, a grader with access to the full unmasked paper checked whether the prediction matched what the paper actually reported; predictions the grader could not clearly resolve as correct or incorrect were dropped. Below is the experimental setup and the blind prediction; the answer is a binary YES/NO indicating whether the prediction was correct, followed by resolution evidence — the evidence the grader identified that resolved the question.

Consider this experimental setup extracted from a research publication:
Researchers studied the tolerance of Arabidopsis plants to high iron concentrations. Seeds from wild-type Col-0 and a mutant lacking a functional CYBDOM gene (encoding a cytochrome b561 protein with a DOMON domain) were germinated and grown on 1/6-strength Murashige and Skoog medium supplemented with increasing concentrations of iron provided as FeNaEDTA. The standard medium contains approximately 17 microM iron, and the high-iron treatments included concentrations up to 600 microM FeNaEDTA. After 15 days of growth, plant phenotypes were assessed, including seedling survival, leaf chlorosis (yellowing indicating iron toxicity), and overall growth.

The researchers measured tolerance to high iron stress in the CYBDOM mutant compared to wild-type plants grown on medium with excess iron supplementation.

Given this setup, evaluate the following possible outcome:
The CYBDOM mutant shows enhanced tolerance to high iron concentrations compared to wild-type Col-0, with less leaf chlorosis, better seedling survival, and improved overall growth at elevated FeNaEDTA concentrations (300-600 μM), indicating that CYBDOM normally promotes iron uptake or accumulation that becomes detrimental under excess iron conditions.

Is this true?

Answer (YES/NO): YES